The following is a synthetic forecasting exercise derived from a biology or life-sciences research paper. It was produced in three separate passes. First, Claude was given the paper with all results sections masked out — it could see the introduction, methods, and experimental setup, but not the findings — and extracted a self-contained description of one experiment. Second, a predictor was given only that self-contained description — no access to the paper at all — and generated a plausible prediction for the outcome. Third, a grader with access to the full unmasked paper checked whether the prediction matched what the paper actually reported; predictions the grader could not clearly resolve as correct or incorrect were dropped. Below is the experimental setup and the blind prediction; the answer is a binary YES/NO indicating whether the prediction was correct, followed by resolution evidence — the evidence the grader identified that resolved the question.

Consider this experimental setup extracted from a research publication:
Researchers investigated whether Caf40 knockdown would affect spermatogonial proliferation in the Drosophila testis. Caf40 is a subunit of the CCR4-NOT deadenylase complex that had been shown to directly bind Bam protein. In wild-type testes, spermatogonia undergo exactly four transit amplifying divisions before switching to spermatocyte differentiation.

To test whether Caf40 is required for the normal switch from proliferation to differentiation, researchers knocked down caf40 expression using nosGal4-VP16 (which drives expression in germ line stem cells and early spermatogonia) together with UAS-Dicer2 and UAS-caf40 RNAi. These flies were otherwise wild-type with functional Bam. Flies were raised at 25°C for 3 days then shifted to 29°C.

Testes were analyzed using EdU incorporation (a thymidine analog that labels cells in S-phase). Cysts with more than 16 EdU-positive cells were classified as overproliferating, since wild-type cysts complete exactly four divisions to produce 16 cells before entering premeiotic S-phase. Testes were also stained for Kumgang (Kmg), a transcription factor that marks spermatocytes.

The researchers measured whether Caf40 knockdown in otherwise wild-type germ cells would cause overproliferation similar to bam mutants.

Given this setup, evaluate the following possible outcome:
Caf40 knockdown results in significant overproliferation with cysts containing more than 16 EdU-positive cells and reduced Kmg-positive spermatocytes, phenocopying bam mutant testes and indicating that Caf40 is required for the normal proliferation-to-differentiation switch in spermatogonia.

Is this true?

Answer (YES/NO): YES